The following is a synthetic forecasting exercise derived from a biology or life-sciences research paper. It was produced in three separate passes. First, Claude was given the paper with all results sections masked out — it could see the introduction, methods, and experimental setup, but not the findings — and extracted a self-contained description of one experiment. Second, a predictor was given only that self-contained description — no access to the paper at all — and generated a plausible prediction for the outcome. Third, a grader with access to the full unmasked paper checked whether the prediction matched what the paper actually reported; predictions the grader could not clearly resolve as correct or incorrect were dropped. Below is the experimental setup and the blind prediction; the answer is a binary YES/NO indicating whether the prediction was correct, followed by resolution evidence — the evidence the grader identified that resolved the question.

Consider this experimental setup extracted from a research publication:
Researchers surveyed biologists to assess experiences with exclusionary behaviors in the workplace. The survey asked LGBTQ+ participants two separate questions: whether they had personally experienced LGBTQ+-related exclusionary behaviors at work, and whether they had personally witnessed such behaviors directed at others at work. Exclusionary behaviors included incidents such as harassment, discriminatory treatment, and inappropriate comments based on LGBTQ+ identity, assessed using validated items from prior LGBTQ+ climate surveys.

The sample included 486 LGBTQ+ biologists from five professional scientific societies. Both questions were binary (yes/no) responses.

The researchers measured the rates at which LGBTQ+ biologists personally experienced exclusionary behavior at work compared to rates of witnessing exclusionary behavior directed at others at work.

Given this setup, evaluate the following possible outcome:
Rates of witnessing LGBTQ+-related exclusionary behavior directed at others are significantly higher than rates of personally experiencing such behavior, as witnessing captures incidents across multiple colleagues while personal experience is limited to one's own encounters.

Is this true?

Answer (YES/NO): YES